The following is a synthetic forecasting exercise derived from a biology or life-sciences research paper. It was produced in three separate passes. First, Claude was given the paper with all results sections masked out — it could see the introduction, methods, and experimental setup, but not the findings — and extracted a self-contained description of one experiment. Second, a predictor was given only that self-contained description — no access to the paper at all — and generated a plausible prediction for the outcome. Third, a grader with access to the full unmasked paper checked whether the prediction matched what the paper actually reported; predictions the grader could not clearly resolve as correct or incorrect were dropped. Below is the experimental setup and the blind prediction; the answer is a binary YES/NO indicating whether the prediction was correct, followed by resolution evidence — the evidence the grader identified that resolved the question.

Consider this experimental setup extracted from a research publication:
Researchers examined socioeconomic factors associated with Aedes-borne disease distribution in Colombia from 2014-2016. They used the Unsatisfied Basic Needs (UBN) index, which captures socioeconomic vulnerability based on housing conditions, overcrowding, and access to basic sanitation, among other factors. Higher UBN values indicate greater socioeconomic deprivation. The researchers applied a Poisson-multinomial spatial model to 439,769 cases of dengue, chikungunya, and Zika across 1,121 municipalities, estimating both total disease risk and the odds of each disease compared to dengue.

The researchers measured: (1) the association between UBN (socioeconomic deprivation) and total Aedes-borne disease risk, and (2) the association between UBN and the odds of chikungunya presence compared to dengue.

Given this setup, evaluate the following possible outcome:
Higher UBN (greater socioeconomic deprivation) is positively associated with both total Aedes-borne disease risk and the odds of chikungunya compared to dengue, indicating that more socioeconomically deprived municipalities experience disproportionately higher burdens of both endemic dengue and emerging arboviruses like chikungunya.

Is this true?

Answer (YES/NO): NO